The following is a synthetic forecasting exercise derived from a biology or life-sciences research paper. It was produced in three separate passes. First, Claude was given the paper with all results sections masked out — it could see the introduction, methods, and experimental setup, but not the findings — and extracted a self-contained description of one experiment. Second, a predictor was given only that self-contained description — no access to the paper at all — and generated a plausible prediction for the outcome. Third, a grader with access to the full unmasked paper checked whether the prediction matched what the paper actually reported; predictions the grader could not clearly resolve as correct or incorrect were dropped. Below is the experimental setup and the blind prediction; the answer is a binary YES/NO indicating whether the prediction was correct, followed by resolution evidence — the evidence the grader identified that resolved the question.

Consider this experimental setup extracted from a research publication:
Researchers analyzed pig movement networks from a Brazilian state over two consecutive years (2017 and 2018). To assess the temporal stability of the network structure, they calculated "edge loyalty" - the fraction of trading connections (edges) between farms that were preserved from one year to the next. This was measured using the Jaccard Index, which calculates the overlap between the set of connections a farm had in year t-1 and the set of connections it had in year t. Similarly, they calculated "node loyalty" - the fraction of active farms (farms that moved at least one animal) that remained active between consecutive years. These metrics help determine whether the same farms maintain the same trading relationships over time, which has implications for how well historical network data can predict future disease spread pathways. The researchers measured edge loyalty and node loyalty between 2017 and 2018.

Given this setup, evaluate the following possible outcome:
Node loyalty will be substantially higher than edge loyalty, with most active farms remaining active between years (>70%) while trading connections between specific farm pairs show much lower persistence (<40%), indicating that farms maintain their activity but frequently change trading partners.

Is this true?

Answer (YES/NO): NO